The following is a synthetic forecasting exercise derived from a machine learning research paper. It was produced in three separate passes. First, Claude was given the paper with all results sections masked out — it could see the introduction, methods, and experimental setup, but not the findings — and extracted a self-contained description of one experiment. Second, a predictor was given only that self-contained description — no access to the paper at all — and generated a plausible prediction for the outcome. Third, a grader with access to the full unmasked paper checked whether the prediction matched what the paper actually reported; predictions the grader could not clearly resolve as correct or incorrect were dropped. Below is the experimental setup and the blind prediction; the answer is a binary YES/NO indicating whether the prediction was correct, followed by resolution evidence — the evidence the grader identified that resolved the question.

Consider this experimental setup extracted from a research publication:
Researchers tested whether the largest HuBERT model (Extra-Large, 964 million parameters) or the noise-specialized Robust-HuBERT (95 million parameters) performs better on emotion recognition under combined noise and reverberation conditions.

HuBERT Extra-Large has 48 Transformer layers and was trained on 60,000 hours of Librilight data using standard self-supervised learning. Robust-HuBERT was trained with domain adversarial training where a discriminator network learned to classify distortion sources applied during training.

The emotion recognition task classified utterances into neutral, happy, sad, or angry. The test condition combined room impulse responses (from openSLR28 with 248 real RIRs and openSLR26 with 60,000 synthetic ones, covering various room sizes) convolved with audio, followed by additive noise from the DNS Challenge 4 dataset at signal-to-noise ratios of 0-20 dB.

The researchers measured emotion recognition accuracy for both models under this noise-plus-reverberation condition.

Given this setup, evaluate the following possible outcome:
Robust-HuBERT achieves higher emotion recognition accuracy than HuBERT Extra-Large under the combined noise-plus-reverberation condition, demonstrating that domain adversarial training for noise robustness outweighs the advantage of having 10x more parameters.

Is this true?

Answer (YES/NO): NO